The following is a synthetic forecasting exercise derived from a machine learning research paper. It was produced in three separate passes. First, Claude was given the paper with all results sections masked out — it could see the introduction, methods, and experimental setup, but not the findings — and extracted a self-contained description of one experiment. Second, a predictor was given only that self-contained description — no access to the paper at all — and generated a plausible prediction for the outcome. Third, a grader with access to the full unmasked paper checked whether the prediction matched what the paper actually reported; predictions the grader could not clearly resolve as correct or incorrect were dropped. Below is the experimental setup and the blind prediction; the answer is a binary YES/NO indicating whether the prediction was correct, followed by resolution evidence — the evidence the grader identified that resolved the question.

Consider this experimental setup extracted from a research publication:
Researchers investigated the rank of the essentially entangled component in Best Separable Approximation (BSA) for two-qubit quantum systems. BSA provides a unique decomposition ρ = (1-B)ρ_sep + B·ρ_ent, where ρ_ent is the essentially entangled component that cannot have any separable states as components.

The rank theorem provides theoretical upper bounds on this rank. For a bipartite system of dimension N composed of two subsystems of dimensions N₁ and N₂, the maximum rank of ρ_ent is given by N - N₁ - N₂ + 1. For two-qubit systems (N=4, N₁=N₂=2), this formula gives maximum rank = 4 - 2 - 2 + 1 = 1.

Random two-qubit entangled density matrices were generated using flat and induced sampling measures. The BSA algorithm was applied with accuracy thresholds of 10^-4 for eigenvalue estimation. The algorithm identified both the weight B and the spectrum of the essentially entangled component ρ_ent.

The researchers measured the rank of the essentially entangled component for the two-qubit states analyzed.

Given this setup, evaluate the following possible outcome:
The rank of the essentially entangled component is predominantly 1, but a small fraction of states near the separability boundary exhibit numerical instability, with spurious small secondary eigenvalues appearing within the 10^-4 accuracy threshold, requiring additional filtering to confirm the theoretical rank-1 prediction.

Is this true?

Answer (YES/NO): NO